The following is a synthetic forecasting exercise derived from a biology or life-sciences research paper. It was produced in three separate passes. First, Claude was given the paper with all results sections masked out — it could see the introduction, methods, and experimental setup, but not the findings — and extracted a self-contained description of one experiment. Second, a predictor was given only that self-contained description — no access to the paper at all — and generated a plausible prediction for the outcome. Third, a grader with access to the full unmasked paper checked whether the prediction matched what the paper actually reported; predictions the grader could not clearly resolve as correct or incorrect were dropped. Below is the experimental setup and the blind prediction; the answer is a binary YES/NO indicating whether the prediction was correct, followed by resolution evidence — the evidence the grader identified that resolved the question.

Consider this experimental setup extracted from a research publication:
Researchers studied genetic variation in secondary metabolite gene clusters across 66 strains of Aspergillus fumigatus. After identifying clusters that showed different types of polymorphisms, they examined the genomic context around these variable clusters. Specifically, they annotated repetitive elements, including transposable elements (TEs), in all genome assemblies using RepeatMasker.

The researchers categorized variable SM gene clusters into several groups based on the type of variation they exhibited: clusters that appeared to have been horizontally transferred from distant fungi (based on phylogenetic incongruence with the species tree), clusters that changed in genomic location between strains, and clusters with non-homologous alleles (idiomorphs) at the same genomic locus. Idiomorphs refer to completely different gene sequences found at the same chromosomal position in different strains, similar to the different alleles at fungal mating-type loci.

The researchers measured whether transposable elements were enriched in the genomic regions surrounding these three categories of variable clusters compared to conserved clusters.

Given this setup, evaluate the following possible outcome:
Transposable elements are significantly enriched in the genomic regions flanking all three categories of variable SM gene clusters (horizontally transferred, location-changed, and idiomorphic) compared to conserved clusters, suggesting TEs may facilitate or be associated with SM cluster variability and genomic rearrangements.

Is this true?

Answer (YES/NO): YES